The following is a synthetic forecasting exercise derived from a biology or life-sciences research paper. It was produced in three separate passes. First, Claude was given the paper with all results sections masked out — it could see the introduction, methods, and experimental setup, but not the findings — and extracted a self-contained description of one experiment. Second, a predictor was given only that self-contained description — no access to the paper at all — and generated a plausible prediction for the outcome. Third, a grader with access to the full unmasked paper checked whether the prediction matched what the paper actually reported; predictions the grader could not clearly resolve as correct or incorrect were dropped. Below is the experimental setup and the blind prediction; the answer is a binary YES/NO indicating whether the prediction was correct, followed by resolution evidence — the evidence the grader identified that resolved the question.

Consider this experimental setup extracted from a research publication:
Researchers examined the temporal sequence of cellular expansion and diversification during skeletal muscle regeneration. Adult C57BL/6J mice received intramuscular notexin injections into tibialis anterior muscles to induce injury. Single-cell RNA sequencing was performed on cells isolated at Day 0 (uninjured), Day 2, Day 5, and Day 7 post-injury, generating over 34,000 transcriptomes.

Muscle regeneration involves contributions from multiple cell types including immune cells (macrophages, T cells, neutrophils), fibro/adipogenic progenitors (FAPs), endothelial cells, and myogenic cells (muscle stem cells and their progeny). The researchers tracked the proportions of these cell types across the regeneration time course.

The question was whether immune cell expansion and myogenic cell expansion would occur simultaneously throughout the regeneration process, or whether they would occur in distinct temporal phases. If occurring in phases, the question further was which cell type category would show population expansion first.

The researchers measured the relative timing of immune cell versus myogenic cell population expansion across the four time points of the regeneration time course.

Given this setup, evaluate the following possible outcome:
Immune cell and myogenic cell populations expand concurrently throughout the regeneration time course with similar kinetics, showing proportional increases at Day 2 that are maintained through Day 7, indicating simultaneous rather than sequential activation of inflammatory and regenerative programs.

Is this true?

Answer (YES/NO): NO